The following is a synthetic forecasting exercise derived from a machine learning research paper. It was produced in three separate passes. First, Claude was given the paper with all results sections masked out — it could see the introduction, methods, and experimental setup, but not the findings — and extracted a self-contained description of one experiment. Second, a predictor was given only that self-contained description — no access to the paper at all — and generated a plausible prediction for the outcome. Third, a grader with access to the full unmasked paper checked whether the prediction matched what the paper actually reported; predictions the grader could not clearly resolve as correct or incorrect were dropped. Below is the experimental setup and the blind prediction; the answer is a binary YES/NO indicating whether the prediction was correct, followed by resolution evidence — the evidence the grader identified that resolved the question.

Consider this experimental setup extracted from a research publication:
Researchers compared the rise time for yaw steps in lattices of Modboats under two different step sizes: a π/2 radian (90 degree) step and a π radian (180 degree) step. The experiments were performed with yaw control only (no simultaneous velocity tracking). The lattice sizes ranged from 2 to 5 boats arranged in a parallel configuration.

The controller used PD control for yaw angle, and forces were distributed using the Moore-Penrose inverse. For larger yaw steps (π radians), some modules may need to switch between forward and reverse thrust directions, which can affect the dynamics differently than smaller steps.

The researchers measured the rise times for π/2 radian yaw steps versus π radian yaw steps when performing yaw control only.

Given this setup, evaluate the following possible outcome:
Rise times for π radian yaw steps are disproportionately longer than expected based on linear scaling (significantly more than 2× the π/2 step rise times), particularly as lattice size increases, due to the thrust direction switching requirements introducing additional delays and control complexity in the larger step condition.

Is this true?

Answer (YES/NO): NO